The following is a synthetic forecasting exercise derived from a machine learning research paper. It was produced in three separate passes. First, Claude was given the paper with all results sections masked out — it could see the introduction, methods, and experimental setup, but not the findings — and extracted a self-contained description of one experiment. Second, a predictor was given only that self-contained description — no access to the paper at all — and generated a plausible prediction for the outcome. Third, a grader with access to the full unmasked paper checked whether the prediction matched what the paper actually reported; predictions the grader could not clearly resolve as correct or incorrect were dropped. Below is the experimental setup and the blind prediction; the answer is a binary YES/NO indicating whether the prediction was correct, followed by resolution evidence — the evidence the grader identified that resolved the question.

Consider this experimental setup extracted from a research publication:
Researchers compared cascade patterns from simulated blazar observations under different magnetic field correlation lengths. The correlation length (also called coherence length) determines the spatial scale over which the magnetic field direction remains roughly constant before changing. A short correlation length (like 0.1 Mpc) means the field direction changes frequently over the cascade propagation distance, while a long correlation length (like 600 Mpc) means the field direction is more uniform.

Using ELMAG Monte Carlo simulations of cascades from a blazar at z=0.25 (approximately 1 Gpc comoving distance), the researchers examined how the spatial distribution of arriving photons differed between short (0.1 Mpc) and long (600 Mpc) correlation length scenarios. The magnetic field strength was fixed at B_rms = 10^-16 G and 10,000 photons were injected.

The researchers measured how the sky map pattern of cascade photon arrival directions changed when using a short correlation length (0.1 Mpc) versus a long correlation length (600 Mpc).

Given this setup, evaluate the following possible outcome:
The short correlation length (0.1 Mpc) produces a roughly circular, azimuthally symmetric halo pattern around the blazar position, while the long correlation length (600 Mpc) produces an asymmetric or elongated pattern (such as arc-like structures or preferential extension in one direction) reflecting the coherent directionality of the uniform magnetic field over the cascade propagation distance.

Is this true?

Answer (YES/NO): NO